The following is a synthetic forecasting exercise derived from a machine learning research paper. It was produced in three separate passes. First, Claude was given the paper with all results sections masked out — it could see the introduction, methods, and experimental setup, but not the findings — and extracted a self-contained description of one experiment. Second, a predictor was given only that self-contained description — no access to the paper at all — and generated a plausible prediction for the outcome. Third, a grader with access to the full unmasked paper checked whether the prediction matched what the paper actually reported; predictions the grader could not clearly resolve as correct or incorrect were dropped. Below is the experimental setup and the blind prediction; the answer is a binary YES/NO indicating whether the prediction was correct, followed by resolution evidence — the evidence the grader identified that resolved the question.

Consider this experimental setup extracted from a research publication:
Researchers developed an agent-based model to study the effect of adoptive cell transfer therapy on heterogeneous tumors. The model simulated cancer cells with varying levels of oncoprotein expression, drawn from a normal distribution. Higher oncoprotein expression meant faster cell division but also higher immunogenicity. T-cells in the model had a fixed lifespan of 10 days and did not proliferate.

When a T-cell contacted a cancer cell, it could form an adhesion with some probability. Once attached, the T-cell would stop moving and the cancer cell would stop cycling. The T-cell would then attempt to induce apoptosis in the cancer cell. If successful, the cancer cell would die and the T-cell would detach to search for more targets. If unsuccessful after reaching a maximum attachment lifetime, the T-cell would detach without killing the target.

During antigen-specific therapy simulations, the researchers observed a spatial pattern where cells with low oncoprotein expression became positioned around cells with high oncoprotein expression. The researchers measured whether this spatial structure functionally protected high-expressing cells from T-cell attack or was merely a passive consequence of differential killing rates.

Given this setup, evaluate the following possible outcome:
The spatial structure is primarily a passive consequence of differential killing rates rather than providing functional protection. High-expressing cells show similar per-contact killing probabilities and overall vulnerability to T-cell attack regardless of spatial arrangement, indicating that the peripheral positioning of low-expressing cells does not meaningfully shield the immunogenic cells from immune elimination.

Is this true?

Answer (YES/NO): NO